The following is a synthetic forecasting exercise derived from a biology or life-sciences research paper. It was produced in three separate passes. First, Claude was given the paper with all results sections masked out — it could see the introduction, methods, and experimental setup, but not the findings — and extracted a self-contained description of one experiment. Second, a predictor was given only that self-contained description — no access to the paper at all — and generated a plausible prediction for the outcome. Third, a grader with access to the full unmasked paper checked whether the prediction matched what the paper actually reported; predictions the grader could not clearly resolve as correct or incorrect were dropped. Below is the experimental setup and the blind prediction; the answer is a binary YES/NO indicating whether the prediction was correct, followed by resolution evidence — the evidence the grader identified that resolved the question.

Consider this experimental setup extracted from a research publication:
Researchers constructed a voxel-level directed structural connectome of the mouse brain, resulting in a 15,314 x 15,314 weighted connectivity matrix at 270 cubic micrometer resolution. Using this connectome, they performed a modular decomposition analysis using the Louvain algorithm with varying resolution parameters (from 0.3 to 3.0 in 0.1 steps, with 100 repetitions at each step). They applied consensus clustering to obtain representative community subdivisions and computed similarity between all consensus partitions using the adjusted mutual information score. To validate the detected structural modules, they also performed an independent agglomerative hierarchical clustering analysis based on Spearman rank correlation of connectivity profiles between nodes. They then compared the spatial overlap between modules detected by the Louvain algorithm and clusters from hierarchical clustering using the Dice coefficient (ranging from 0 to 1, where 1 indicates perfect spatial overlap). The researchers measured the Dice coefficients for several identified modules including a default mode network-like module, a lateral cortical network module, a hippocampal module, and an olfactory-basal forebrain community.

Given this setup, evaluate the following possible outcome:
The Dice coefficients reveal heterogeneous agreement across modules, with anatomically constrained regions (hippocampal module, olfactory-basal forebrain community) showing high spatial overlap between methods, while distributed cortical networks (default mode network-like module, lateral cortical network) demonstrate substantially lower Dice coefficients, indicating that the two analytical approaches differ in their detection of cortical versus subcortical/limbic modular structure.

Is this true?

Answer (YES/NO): NO